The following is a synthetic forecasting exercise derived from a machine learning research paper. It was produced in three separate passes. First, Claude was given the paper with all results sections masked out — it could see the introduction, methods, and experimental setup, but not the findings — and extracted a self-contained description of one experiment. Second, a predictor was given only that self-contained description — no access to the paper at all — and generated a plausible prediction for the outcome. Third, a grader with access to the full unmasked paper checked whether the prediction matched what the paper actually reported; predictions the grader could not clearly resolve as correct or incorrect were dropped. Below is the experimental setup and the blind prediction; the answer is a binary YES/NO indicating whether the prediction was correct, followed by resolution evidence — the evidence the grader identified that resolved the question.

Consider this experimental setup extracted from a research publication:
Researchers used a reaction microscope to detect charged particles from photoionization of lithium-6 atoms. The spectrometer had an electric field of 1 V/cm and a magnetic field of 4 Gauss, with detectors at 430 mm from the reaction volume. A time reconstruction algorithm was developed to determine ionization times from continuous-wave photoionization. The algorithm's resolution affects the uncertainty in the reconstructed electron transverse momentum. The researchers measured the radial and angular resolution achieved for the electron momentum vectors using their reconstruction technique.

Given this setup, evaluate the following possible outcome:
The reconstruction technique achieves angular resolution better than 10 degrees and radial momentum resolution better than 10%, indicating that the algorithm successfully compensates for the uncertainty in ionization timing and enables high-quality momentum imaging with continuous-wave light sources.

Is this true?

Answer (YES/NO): NO